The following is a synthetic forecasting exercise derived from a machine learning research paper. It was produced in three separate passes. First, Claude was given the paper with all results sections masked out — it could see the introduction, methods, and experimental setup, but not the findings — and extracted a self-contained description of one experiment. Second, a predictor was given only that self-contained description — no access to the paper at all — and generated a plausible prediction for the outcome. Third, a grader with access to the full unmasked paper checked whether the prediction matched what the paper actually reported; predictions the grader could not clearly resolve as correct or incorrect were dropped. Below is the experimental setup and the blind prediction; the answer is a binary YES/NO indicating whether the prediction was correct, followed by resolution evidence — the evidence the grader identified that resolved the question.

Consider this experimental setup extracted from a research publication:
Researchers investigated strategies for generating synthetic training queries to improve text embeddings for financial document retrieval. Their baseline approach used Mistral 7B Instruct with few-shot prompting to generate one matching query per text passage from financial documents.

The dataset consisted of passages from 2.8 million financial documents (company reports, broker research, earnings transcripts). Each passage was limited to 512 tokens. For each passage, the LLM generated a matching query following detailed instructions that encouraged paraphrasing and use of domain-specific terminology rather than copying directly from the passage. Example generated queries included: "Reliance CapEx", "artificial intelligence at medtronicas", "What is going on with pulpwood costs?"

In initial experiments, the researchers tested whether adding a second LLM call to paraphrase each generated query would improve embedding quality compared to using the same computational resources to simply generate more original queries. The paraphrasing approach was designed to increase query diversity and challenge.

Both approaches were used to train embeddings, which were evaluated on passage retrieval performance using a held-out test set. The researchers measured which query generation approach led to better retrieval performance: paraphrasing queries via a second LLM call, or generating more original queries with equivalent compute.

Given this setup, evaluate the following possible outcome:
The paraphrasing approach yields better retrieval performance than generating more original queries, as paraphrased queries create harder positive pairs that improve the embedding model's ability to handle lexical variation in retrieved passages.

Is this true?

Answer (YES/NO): NO